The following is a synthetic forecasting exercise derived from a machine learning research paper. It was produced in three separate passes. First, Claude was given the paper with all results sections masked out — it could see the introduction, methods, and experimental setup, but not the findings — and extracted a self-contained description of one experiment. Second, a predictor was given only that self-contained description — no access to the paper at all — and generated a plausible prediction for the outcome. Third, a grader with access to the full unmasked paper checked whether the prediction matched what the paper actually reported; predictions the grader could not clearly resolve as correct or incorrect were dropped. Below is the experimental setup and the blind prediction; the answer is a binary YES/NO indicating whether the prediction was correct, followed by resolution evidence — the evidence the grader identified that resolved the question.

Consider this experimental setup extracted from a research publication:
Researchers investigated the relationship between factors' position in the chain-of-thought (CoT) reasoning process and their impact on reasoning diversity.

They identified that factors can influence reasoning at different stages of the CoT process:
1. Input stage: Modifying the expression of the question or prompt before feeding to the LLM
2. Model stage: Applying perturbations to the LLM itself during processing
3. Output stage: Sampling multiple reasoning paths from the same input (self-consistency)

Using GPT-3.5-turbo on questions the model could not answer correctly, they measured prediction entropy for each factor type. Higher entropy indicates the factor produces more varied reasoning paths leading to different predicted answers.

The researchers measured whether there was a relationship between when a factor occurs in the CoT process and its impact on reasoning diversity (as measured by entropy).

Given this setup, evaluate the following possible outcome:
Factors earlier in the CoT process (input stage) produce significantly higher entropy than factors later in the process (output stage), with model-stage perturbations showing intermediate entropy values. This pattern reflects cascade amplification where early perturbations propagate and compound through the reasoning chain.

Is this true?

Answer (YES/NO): NO